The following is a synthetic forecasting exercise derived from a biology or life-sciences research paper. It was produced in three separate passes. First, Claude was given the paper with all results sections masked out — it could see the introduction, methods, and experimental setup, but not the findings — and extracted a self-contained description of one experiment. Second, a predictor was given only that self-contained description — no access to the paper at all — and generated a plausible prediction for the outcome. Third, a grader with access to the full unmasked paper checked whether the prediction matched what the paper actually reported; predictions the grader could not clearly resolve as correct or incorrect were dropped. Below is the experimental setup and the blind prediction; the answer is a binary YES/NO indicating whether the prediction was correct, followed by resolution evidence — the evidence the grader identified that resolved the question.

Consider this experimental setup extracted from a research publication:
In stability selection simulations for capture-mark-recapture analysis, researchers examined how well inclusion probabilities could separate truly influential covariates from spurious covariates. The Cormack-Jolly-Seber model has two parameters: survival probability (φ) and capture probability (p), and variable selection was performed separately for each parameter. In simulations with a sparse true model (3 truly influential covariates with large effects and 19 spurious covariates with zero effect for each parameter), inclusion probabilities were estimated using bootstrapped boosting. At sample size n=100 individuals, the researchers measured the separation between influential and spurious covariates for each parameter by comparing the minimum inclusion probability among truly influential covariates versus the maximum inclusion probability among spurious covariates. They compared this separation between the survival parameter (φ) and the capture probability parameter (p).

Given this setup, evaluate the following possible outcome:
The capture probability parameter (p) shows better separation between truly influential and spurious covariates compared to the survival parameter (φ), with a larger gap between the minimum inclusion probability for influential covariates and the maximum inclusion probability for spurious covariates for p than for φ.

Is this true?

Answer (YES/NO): NO